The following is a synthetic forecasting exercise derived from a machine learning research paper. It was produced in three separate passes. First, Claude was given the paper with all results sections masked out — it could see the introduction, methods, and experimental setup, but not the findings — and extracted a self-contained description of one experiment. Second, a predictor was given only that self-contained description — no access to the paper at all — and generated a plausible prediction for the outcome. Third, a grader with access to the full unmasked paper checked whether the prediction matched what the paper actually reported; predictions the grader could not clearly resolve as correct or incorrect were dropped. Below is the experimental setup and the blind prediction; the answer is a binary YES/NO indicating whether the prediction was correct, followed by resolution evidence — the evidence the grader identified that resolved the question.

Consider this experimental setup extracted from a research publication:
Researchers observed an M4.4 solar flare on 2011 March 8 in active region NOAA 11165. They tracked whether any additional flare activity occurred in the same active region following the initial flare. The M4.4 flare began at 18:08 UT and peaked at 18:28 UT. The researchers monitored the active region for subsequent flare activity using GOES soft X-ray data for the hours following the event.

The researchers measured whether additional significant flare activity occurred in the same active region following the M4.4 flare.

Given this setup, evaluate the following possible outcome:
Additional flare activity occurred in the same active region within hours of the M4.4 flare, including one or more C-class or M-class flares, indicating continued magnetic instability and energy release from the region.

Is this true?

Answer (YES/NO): YES